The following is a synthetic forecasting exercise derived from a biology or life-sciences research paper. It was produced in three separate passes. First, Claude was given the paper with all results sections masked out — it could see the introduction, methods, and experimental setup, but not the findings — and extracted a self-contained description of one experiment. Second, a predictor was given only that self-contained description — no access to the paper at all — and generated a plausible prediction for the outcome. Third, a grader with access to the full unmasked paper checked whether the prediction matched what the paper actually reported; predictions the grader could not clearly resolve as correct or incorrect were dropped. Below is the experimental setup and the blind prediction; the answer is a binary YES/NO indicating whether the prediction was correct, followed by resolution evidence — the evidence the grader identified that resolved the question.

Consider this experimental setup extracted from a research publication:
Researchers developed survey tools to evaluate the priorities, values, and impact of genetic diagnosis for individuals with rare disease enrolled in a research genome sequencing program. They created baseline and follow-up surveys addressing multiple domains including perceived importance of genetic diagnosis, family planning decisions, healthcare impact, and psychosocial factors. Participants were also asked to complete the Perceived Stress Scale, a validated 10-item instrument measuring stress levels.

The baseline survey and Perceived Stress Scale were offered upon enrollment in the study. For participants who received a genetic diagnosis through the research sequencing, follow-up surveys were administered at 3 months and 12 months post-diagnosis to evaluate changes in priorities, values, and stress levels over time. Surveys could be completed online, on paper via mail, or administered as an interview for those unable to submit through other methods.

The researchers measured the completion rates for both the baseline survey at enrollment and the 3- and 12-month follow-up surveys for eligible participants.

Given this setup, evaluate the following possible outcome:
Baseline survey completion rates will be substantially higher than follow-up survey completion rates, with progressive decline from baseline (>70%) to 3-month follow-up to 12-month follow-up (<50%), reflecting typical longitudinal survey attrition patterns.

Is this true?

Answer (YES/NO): NO